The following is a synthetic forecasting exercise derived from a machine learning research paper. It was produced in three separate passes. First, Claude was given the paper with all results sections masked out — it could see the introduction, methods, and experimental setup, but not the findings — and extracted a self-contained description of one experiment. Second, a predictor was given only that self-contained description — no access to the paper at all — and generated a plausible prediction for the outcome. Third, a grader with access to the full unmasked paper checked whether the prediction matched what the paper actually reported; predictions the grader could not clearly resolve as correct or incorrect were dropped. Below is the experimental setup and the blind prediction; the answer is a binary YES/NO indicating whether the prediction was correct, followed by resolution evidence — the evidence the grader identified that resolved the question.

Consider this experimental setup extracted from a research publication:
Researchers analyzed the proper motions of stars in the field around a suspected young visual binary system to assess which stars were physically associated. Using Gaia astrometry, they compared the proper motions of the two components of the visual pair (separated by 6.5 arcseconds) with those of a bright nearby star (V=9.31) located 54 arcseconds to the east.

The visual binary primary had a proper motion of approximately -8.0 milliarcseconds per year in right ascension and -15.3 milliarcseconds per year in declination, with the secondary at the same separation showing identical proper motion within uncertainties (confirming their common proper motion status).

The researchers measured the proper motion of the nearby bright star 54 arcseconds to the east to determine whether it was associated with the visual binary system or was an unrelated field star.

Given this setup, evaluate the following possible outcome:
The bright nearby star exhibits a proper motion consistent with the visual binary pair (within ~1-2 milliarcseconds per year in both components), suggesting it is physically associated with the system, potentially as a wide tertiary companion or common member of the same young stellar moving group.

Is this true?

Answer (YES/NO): NO